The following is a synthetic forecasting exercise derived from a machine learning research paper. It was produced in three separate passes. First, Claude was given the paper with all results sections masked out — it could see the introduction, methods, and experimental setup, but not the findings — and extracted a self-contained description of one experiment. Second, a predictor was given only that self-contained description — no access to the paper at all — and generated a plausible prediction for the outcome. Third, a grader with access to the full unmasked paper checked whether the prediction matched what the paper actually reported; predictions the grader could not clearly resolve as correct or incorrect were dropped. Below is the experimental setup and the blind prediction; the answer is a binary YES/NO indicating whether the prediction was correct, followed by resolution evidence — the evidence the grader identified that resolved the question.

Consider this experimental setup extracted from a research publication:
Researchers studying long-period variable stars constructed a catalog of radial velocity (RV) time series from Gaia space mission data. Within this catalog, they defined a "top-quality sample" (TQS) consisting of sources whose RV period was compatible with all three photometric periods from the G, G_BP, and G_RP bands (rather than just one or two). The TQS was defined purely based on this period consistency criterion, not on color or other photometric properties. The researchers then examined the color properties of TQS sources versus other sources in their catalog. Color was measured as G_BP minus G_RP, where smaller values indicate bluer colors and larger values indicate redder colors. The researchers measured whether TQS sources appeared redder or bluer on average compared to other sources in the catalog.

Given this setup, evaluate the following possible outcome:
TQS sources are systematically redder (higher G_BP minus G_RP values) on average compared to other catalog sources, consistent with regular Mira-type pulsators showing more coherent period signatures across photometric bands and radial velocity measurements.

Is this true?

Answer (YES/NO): NO